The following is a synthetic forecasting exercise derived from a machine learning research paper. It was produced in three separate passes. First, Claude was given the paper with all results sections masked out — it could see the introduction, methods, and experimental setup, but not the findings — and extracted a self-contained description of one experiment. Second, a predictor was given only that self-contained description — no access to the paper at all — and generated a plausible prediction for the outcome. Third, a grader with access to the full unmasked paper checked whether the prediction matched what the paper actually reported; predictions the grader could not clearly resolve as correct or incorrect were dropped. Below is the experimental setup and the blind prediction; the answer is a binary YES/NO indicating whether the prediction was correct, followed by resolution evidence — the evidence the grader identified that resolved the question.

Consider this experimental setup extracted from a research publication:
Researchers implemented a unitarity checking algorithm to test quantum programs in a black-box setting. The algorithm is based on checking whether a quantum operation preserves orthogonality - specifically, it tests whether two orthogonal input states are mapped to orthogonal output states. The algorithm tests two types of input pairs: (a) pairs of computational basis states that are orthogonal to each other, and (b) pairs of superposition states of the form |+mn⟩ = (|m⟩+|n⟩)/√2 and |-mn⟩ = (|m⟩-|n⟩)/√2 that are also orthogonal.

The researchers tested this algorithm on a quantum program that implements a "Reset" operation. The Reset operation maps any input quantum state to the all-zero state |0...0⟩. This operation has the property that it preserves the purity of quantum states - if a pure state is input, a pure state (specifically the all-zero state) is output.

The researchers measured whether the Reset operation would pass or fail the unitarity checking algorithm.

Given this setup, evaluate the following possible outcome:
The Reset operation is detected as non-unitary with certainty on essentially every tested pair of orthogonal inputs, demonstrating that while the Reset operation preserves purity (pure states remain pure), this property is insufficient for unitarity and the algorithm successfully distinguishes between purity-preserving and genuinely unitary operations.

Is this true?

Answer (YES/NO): YES